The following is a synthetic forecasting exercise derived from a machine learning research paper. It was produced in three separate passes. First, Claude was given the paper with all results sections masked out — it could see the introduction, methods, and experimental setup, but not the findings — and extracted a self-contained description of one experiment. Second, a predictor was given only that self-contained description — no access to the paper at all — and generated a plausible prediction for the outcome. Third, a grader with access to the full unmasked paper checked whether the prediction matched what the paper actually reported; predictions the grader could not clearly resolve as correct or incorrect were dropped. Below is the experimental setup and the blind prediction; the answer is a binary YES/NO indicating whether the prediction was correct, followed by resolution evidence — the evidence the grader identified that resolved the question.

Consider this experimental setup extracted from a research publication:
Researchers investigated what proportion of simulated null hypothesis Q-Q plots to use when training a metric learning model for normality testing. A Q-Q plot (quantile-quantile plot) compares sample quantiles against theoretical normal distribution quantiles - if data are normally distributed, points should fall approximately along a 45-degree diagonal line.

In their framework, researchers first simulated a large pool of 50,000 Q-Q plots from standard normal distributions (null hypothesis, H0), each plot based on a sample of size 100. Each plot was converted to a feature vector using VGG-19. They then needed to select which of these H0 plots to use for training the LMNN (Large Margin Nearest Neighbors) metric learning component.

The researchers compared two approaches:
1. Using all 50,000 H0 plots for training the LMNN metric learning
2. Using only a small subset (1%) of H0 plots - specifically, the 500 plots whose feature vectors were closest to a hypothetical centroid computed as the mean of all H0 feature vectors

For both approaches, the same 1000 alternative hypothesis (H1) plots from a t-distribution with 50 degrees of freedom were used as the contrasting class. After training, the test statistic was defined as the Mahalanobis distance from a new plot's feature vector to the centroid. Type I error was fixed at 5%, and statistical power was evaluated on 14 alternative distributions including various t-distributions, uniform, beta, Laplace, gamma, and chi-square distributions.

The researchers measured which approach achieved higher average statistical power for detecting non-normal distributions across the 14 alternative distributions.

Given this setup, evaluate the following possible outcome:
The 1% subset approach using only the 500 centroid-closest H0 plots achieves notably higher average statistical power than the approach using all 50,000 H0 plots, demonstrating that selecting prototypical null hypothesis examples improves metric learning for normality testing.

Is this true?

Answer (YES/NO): YES